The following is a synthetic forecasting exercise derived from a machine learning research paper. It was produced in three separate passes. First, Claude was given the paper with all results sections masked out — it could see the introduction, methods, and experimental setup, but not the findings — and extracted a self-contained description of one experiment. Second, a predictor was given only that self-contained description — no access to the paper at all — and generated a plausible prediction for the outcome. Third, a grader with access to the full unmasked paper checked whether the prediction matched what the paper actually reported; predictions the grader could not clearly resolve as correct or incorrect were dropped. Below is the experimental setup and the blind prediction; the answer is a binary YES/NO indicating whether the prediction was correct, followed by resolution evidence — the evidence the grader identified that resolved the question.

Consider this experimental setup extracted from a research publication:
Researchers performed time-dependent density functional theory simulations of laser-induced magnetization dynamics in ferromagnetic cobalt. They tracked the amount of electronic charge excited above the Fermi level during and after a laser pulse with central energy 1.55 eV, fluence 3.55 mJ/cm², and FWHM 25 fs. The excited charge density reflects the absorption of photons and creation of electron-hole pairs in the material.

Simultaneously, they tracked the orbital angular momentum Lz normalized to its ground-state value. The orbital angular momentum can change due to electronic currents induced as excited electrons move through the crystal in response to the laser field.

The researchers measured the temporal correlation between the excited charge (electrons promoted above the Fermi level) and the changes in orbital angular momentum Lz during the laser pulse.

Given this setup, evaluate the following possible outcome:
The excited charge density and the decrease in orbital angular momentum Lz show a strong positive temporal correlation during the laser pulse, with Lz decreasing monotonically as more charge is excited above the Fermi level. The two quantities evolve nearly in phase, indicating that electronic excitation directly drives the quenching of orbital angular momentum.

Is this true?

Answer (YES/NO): NO